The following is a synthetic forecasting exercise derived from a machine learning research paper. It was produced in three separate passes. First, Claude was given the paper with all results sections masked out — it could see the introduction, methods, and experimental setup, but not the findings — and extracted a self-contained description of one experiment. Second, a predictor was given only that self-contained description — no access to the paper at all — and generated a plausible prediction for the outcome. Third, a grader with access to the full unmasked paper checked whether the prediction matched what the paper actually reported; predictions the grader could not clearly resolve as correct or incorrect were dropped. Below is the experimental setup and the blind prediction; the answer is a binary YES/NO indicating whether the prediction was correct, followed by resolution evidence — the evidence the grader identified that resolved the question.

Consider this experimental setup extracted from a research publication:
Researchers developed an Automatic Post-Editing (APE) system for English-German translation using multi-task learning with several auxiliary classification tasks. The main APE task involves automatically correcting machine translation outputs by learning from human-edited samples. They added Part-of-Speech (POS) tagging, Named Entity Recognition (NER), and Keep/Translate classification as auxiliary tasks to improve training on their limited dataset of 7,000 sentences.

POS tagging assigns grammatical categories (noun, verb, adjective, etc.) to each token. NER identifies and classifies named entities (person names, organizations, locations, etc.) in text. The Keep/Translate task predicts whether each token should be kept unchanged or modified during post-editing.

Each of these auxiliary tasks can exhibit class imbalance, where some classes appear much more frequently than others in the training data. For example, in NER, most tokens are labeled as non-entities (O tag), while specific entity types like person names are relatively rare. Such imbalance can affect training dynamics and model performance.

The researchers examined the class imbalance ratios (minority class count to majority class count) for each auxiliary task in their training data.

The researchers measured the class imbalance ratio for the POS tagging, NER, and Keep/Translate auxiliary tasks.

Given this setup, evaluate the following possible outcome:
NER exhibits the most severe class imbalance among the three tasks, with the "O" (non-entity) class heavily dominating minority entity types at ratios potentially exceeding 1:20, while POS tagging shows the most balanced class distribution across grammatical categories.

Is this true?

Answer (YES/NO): NO